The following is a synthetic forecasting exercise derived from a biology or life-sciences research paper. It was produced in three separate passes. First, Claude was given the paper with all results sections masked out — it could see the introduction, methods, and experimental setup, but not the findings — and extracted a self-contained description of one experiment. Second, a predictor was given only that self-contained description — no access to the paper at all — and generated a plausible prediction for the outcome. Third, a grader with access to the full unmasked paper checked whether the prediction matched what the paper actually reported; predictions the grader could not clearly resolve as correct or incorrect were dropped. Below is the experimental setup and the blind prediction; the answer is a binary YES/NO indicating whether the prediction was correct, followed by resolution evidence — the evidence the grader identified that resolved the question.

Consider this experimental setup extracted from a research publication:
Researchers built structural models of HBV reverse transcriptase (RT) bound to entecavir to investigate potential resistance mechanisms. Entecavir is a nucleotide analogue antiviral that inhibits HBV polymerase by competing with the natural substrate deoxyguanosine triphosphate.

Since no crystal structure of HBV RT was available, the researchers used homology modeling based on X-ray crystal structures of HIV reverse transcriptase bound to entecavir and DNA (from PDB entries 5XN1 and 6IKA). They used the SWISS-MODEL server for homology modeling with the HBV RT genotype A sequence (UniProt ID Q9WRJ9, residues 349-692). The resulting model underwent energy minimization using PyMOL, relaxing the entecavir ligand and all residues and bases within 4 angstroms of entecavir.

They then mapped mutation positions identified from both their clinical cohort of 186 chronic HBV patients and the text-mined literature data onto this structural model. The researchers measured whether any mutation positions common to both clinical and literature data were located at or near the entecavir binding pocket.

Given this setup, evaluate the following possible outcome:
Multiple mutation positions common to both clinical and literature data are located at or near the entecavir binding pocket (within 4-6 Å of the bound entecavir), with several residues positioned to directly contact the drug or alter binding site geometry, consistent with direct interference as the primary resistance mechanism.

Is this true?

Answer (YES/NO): NO